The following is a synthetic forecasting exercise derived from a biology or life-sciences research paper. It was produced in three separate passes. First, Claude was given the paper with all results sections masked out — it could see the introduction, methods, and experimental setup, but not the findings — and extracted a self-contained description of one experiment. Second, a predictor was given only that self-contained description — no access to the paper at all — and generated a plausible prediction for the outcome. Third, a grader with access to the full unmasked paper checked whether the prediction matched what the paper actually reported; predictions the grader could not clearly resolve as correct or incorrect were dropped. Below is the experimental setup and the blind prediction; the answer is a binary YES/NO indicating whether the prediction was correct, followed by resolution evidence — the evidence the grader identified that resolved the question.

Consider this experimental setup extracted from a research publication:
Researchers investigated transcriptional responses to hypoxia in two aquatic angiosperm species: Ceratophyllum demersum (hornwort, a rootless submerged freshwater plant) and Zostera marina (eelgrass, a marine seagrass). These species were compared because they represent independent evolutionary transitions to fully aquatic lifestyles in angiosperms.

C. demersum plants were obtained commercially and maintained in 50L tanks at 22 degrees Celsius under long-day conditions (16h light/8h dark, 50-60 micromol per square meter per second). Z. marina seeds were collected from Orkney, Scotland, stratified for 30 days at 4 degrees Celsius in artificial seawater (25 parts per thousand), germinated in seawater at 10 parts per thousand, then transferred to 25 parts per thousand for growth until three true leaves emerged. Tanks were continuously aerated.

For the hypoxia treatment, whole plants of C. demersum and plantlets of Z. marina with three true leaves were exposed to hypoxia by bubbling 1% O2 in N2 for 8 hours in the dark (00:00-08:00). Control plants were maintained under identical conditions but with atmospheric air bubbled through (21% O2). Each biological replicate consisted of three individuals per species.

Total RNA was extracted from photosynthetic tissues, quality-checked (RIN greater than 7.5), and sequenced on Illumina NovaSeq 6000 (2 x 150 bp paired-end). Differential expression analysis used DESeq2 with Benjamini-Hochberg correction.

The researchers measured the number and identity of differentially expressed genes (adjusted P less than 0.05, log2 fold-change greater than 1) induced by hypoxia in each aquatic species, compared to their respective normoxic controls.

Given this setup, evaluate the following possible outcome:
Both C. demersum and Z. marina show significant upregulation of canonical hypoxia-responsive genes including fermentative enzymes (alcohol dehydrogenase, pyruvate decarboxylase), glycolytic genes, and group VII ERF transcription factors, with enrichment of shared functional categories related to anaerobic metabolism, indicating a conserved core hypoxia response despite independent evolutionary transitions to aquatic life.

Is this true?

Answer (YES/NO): NO